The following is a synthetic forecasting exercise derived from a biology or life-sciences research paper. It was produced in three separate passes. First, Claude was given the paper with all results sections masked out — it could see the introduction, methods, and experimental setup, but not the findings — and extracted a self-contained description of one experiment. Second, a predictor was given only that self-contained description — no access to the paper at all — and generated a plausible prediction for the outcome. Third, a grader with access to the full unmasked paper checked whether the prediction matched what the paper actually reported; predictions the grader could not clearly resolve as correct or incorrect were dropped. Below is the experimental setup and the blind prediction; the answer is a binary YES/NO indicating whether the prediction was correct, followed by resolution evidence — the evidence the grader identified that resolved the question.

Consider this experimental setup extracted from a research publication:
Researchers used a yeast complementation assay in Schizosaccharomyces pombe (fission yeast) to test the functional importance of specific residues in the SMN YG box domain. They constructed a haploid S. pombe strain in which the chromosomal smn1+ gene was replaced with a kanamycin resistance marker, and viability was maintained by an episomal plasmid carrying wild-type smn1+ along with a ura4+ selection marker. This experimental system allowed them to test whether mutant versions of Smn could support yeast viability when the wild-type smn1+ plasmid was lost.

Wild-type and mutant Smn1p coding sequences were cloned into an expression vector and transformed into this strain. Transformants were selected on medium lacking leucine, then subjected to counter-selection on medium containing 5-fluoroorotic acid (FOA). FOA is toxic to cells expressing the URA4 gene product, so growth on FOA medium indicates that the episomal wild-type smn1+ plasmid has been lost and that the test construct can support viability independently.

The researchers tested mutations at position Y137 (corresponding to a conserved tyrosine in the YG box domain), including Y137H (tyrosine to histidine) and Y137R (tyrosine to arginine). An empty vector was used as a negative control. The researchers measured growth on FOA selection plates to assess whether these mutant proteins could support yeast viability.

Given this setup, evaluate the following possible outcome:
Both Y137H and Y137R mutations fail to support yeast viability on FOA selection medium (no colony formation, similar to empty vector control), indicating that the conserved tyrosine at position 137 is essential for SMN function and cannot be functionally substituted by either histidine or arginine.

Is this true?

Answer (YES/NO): NO